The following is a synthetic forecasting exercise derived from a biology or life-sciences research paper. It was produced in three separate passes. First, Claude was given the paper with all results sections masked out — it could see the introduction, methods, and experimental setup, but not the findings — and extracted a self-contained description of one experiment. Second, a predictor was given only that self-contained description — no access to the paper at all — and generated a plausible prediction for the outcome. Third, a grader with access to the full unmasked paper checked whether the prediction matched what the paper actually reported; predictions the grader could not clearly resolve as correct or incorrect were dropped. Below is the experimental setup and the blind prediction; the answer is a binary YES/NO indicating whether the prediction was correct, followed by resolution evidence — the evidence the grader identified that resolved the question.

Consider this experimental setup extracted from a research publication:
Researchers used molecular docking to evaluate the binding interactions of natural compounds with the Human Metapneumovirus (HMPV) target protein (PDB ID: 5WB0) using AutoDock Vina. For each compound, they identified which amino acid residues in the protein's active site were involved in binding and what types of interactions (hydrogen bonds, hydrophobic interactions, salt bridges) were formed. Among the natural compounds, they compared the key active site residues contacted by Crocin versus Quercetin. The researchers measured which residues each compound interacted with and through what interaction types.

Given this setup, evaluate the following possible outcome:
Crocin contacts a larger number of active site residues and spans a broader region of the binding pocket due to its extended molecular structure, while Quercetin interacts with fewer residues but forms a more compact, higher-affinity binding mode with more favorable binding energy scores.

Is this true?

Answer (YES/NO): NO